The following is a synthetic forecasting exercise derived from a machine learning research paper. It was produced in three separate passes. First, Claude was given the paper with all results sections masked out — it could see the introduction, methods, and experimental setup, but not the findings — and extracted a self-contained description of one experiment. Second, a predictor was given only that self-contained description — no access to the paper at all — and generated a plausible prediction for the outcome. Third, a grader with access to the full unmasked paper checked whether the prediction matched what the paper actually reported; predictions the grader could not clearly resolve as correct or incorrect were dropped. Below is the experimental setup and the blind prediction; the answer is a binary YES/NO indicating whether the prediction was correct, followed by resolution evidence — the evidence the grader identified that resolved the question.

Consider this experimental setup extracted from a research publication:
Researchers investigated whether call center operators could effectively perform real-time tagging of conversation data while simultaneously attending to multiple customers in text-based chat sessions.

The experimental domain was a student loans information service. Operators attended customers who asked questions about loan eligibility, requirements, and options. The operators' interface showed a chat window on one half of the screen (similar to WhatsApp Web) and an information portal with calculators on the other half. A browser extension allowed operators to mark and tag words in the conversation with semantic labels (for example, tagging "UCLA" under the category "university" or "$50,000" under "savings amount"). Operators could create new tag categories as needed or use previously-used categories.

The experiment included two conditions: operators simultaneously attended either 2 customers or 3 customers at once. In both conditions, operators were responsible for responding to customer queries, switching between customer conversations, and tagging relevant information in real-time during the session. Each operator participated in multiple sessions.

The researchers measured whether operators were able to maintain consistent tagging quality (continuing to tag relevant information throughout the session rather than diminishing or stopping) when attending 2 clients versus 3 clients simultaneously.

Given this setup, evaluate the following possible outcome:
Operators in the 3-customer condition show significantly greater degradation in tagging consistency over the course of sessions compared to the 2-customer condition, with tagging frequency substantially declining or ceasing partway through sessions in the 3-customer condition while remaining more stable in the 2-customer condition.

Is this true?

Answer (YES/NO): YES